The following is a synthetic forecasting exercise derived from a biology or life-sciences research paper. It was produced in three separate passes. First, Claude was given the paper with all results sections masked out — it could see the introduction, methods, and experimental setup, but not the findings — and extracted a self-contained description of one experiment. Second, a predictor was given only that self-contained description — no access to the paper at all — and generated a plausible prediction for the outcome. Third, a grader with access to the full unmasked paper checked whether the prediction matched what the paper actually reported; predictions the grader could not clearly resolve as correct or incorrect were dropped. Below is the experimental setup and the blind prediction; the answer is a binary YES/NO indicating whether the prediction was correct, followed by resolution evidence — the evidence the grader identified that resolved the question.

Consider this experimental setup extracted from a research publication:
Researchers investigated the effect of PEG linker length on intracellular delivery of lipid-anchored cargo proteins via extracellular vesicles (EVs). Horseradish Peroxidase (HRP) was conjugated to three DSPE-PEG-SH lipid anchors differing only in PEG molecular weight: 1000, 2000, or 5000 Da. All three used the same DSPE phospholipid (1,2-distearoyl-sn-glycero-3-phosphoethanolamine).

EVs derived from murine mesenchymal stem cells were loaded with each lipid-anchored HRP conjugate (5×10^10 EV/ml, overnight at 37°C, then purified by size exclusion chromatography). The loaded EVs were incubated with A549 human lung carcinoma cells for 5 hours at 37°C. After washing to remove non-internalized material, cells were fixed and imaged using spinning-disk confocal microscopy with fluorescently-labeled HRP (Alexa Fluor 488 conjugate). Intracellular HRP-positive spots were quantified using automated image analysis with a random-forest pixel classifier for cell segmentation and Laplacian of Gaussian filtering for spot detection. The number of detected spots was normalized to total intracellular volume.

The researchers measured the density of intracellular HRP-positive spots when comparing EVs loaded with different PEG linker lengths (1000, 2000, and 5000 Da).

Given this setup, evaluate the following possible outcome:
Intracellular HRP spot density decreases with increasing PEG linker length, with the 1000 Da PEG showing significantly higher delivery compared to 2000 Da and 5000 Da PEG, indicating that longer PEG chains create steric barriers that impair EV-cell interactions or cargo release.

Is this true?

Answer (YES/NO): YES